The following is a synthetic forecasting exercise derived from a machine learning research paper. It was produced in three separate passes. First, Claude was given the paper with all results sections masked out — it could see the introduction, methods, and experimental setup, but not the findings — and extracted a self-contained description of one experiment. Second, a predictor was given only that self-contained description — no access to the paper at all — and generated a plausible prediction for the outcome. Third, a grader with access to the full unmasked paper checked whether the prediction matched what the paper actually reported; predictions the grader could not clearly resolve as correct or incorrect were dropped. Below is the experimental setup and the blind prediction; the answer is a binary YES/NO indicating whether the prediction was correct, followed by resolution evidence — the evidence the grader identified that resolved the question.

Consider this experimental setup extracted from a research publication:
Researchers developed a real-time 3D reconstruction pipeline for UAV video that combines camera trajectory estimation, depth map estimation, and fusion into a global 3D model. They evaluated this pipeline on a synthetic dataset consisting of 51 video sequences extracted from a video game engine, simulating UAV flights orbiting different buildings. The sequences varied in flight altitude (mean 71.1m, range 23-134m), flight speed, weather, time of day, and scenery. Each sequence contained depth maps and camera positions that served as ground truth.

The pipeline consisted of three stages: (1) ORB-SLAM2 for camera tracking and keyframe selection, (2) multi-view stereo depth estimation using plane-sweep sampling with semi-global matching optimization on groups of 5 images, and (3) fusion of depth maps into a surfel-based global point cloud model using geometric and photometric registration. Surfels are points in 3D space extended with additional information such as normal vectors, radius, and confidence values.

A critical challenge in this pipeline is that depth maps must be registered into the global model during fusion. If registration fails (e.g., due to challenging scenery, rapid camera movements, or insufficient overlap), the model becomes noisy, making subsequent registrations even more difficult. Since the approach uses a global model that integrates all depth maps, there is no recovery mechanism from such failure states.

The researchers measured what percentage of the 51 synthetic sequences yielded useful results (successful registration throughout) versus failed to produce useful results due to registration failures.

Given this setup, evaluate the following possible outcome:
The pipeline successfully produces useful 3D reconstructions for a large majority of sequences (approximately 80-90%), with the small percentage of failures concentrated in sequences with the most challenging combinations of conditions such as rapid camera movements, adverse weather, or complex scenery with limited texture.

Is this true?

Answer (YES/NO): NO